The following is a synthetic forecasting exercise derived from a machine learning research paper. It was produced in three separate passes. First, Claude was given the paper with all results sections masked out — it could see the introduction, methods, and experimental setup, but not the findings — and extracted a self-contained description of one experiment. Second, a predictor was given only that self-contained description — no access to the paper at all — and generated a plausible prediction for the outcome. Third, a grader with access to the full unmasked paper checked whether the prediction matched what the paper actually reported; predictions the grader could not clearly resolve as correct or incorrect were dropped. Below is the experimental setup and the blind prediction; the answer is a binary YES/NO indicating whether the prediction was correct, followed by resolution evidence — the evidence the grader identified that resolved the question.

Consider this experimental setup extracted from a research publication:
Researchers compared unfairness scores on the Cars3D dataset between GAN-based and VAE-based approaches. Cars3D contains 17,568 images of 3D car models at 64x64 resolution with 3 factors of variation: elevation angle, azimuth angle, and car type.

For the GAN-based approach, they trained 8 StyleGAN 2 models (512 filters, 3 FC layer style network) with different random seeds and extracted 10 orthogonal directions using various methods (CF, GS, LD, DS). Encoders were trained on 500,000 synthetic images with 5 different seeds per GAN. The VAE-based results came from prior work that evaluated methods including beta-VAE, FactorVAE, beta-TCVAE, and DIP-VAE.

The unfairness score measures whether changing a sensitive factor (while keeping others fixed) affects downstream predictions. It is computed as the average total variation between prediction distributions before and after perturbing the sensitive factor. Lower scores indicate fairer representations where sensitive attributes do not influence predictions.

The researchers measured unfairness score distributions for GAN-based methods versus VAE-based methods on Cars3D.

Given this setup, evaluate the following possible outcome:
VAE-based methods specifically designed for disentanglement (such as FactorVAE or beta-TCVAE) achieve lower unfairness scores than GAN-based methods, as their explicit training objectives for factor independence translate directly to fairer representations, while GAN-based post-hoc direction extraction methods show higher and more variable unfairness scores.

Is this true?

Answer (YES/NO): NO